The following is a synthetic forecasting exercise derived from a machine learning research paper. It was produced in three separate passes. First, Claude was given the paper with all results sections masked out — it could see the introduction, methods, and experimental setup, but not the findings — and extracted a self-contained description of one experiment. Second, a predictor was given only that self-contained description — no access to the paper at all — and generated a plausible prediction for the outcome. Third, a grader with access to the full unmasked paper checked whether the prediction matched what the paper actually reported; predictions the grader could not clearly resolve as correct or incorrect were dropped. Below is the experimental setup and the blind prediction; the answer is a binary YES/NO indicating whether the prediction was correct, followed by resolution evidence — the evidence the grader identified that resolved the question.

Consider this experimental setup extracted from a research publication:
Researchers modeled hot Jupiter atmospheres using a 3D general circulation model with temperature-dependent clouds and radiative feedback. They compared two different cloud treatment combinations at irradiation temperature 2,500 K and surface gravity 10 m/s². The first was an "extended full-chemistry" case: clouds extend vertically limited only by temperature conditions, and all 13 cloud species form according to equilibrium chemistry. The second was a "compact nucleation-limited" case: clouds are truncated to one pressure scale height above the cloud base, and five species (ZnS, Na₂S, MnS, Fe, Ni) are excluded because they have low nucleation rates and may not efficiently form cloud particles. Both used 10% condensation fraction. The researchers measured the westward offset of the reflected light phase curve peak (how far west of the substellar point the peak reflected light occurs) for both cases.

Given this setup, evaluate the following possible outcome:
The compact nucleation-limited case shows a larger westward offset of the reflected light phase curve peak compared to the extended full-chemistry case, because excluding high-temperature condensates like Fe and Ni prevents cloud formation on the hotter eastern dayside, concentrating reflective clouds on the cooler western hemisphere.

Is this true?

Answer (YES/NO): YES